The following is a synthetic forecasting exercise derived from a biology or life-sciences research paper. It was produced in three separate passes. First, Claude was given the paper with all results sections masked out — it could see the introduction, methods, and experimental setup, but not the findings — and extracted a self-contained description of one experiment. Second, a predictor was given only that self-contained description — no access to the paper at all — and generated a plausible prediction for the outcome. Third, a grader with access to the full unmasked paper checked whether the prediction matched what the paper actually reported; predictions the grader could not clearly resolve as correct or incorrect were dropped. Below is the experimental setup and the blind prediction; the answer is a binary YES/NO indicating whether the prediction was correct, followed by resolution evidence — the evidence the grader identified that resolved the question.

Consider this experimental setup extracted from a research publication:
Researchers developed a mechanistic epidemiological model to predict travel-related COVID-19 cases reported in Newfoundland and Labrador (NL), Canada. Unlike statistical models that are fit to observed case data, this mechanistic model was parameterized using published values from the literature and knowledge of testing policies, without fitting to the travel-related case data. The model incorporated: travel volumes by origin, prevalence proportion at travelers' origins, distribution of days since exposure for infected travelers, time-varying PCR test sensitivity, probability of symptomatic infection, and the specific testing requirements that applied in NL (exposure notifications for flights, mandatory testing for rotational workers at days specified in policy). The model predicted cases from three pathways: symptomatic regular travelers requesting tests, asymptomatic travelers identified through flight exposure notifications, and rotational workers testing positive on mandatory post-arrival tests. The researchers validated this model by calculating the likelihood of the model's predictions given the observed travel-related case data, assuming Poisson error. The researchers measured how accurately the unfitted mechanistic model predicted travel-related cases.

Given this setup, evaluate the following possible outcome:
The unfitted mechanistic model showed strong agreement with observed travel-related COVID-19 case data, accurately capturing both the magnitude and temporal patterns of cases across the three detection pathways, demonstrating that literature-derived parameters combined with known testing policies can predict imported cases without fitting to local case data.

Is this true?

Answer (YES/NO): NO